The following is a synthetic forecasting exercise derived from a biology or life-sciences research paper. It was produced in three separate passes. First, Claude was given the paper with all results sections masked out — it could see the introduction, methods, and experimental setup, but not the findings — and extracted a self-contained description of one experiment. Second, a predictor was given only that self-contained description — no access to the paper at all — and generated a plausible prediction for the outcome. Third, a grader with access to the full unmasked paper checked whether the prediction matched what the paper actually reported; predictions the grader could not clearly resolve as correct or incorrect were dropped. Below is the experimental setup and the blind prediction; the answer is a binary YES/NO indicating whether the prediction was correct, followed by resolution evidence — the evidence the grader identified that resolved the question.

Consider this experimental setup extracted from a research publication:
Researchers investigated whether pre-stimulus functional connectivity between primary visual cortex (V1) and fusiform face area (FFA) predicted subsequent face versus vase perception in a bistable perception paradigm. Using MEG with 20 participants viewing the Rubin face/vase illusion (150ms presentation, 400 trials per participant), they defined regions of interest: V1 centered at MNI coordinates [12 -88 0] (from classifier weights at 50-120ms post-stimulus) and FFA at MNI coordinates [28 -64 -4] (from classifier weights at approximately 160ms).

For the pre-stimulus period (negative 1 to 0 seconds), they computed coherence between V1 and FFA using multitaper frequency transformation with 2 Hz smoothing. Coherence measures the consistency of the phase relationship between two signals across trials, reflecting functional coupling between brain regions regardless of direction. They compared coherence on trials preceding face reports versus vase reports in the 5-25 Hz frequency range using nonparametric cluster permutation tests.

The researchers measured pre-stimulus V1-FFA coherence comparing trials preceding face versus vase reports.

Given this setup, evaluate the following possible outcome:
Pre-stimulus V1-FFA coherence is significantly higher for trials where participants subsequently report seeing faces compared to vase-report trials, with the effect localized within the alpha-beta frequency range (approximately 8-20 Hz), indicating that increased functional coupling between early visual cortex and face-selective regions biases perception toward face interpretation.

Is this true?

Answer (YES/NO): YES